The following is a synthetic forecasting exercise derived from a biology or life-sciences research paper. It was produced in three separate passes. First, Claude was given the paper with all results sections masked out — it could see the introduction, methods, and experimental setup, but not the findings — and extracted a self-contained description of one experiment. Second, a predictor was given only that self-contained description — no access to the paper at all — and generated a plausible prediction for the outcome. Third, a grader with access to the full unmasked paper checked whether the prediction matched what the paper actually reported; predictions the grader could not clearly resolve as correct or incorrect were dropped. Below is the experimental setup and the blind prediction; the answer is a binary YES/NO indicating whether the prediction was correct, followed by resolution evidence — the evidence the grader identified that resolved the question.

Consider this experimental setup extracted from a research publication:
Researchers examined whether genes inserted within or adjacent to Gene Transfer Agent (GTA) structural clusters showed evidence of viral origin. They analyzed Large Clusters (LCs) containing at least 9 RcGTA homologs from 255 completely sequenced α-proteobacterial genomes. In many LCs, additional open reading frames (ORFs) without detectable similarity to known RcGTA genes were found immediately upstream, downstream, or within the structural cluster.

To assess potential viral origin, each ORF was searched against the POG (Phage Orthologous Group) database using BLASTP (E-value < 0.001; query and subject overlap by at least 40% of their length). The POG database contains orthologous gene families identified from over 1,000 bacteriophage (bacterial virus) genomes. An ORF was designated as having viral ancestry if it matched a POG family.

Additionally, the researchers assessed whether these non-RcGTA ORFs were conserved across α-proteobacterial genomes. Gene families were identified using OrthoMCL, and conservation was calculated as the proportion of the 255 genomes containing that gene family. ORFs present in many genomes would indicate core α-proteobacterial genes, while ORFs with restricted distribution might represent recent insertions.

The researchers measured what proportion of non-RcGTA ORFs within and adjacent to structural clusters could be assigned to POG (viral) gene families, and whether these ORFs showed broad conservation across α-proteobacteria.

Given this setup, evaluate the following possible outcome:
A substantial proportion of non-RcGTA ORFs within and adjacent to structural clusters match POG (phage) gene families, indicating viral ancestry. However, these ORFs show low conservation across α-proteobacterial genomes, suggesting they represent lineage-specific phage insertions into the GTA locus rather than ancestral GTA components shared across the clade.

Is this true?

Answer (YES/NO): NO